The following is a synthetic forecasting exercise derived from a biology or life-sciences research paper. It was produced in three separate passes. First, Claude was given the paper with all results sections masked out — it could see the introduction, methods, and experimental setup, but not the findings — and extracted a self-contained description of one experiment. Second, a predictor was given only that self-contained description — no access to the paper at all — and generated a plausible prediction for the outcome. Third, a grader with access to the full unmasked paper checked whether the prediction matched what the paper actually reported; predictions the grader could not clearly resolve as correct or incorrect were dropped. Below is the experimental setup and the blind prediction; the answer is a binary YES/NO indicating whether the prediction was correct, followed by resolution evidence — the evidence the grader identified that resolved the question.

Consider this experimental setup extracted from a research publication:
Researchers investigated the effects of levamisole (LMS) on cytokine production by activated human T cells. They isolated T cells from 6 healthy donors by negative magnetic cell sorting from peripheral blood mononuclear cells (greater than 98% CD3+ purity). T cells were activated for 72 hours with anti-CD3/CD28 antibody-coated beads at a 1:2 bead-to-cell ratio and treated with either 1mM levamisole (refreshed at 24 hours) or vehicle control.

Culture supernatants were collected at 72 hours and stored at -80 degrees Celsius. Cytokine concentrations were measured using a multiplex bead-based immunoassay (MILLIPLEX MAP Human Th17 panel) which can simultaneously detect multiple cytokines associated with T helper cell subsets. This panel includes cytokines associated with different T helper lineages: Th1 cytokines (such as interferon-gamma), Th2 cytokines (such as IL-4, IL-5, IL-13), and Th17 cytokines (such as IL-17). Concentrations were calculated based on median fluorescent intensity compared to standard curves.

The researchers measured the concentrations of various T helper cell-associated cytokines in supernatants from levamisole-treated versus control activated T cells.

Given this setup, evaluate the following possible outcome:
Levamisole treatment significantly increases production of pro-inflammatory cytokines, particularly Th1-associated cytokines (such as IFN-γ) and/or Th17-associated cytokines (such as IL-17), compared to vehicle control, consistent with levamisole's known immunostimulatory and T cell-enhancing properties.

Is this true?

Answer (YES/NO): NO